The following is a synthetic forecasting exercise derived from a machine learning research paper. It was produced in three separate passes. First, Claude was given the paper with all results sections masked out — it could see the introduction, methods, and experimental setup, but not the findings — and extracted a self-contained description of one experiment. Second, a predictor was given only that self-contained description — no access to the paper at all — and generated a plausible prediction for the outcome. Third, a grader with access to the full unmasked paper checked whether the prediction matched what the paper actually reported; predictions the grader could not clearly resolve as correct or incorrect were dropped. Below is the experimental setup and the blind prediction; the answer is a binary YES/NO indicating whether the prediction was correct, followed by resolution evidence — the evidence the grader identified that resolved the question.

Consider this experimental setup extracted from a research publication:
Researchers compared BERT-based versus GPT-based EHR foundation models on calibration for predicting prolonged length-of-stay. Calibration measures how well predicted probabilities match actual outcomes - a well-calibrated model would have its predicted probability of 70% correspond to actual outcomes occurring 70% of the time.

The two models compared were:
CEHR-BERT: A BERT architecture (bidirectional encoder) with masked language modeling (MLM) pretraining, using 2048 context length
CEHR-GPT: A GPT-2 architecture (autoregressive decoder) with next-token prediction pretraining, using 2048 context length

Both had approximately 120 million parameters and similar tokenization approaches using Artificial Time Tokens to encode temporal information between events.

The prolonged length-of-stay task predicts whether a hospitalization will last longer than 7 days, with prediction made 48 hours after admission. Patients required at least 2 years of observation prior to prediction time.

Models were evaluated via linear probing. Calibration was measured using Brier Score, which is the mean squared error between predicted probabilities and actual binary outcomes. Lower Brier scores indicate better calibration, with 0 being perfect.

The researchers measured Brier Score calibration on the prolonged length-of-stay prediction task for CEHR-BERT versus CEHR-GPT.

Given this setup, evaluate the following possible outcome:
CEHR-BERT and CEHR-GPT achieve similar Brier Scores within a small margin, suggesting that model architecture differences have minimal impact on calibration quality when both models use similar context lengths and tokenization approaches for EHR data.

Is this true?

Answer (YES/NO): NO